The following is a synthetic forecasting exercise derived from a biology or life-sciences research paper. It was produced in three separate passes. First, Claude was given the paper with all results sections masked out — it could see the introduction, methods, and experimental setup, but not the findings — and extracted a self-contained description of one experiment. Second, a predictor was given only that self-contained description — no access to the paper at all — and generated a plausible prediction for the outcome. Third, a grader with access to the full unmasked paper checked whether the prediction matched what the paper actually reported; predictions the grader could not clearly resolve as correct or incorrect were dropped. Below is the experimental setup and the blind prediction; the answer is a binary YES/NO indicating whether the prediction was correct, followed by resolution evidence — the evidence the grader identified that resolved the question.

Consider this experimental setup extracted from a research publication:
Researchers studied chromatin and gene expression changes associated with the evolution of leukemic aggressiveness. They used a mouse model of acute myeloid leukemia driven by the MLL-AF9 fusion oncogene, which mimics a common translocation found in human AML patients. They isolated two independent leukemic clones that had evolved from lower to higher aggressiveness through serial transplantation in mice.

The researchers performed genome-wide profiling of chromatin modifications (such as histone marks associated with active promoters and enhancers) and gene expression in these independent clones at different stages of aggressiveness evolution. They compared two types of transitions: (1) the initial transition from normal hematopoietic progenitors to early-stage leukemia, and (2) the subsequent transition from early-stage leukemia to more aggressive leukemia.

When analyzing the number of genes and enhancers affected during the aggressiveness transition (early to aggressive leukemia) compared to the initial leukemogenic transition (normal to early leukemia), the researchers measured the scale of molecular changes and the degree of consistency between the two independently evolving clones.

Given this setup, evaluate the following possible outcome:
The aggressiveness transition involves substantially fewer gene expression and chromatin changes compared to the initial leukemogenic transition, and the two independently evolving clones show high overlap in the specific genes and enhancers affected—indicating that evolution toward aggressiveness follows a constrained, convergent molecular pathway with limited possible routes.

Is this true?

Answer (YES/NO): NO